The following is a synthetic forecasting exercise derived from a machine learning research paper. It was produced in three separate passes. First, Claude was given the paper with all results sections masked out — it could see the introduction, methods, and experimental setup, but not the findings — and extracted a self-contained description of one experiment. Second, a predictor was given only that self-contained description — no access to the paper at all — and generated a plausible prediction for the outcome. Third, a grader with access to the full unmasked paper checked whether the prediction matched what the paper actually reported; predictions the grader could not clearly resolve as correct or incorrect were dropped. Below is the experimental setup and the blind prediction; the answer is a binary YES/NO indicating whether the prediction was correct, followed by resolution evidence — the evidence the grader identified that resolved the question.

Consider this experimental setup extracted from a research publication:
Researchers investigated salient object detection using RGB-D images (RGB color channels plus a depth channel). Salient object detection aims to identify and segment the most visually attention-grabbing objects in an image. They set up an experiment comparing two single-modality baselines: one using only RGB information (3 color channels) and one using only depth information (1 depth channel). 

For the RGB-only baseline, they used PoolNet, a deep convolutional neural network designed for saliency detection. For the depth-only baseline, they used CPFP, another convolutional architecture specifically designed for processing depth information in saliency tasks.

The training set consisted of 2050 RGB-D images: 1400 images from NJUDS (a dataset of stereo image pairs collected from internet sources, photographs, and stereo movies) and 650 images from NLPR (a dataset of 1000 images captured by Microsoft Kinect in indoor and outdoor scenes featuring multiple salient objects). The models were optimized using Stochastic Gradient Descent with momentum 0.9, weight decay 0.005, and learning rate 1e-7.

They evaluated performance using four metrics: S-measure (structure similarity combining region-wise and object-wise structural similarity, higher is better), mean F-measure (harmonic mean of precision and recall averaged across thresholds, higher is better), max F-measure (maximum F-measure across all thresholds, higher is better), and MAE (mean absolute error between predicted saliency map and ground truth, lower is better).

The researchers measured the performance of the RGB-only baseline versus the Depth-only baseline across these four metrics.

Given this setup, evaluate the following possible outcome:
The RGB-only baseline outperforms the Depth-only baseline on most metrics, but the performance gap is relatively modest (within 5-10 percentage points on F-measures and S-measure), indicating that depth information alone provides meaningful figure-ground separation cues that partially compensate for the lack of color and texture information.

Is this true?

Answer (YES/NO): NO